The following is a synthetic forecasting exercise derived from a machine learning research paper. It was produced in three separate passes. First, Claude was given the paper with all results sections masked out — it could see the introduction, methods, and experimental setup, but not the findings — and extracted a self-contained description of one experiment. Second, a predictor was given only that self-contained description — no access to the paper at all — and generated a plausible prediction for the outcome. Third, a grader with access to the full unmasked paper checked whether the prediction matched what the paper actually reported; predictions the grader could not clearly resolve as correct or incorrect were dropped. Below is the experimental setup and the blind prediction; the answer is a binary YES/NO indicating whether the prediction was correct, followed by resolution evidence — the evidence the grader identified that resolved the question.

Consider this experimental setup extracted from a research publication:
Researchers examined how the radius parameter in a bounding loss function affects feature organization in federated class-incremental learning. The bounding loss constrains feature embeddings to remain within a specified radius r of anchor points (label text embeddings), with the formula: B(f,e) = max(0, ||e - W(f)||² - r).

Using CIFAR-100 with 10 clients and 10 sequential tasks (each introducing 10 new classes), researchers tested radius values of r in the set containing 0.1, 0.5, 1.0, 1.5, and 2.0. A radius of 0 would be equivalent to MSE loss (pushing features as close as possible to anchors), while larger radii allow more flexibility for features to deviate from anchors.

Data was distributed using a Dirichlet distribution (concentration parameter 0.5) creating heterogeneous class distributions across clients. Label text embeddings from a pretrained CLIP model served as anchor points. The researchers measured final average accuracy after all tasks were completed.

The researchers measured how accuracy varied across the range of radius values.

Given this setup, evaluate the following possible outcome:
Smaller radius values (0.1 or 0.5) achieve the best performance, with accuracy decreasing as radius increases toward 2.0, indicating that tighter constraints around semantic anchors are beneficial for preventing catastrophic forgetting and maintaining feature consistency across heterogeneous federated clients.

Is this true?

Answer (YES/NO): NO